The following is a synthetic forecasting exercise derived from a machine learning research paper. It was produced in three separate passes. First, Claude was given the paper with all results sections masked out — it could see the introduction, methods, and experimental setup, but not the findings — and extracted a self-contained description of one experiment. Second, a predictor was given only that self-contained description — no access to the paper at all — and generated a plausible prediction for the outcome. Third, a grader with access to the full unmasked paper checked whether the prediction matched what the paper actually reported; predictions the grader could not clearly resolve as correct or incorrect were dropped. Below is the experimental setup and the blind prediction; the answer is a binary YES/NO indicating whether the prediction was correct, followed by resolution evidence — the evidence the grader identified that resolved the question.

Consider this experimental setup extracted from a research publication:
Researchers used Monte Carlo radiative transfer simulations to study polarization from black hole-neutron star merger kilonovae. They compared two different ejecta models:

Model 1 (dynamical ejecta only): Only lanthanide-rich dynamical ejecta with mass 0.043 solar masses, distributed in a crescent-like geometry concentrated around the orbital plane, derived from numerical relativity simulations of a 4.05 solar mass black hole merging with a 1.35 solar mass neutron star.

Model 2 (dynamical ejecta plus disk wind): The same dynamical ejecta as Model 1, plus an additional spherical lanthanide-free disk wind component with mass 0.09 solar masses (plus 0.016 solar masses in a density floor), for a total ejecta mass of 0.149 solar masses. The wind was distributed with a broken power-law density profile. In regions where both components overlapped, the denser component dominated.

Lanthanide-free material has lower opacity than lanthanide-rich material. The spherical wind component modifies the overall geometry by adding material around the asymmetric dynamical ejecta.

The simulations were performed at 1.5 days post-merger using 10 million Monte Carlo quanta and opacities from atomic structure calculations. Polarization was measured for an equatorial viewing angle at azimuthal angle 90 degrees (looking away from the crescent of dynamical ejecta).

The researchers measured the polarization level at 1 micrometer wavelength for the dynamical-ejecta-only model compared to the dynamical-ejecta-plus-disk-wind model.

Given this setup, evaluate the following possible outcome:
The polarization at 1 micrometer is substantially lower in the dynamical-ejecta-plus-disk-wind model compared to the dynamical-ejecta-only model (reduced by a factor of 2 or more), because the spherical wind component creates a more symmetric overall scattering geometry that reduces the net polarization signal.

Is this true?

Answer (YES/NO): NO